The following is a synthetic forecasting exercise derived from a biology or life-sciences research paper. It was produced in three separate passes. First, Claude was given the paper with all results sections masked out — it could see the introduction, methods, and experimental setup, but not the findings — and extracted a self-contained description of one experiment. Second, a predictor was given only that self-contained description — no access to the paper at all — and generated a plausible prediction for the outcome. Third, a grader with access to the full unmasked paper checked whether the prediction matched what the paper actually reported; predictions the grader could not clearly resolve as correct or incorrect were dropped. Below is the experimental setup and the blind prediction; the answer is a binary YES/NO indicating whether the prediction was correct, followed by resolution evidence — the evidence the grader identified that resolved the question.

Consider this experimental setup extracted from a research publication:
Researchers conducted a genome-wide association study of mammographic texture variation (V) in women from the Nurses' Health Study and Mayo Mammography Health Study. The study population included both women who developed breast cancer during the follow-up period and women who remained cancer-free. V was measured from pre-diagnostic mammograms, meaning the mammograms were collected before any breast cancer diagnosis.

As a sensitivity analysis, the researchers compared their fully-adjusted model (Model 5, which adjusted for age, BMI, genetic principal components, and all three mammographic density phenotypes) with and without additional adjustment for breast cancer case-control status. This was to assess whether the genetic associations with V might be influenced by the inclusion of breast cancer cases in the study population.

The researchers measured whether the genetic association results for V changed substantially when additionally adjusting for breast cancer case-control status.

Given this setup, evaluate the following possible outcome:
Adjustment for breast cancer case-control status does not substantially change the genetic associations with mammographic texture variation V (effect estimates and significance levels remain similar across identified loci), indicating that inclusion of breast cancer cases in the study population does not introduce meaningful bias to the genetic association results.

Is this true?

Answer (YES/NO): YES